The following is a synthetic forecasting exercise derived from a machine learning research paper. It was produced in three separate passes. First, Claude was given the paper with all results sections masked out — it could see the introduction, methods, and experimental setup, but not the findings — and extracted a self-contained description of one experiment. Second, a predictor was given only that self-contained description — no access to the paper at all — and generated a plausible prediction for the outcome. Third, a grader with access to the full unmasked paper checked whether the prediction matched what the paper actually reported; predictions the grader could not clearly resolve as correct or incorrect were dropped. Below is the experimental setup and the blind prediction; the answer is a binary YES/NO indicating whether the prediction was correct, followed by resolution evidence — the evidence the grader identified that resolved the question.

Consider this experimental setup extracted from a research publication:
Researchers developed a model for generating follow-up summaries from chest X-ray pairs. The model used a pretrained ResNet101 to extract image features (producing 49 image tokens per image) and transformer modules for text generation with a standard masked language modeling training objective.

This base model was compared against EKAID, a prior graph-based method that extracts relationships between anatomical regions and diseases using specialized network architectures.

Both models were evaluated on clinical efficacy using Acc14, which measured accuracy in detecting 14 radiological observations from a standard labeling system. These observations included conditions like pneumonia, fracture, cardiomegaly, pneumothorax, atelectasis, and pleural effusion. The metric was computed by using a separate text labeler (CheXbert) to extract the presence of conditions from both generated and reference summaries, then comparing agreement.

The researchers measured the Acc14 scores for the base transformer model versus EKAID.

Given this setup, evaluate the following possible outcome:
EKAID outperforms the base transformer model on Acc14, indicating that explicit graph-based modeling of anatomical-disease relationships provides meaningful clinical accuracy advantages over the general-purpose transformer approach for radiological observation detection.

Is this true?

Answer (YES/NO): YES